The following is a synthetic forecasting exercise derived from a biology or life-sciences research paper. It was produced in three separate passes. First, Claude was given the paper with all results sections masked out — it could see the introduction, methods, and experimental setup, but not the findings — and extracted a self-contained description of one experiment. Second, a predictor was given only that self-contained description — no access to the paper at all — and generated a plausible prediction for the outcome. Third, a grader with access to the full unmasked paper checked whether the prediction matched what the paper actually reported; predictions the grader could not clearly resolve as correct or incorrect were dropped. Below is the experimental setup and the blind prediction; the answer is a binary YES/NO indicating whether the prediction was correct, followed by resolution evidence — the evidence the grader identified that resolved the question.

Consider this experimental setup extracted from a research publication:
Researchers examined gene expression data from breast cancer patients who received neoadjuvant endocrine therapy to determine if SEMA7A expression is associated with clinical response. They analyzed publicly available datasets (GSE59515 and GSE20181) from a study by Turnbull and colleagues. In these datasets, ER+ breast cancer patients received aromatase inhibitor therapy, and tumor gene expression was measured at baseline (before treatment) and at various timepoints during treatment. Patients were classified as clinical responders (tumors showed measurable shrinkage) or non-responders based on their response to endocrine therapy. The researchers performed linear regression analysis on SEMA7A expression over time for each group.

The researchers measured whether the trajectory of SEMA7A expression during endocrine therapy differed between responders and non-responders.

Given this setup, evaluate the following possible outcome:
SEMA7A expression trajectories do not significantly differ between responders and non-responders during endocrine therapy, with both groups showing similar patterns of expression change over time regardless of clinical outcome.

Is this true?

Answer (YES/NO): NO